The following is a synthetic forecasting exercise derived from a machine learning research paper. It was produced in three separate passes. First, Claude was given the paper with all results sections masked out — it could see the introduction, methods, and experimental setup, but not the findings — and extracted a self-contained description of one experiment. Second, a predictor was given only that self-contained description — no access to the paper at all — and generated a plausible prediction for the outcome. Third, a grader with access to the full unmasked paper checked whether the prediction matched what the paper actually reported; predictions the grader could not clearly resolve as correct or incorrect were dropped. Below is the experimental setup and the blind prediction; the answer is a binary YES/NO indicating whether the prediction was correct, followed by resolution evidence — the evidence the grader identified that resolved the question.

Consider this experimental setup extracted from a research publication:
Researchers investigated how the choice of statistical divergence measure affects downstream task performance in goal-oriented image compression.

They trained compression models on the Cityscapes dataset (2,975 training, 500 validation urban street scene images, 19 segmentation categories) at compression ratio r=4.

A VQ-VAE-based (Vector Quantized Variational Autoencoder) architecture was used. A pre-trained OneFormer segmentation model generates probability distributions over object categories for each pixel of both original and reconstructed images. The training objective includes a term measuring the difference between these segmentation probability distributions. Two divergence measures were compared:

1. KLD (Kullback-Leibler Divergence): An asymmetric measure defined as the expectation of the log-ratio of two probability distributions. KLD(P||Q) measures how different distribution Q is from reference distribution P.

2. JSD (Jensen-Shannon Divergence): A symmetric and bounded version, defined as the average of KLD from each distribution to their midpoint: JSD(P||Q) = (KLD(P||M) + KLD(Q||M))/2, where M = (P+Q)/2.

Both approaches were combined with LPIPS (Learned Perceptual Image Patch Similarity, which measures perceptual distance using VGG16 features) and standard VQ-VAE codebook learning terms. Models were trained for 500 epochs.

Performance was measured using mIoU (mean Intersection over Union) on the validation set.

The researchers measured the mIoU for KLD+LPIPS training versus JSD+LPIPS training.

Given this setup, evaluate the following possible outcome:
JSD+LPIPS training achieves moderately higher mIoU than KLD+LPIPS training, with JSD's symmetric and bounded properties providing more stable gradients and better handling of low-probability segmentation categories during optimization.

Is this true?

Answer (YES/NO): NO